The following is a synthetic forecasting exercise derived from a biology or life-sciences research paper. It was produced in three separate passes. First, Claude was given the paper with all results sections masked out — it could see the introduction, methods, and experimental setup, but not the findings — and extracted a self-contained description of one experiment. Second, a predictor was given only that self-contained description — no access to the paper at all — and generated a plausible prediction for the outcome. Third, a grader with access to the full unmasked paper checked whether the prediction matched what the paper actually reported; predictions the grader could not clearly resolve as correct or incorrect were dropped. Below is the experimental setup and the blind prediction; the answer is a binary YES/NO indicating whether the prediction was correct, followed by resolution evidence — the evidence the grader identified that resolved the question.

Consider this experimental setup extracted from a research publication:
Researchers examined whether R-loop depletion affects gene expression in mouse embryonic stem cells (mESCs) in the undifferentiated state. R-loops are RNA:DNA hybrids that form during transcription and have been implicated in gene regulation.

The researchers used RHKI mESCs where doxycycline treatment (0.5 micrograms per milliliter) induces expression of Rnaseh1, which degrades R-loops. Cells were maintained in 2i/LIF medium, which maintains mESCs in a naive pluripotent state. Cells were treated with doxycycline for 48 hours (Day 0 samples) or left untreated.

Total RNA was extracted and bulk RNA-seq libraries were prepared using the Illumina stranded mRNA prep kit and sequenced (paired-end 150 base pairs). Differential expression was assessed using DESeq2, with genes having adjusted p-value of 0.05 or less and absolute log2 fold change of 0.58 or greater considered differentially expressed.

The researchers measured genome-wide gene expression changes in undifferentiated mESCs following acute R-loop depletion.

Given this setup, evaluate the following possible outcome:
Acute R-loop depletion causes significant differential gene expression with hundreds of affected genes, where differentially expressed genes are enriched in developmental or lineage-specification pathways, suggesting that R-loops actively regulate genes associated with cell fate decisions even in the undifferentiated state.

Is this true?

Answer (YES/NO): NO